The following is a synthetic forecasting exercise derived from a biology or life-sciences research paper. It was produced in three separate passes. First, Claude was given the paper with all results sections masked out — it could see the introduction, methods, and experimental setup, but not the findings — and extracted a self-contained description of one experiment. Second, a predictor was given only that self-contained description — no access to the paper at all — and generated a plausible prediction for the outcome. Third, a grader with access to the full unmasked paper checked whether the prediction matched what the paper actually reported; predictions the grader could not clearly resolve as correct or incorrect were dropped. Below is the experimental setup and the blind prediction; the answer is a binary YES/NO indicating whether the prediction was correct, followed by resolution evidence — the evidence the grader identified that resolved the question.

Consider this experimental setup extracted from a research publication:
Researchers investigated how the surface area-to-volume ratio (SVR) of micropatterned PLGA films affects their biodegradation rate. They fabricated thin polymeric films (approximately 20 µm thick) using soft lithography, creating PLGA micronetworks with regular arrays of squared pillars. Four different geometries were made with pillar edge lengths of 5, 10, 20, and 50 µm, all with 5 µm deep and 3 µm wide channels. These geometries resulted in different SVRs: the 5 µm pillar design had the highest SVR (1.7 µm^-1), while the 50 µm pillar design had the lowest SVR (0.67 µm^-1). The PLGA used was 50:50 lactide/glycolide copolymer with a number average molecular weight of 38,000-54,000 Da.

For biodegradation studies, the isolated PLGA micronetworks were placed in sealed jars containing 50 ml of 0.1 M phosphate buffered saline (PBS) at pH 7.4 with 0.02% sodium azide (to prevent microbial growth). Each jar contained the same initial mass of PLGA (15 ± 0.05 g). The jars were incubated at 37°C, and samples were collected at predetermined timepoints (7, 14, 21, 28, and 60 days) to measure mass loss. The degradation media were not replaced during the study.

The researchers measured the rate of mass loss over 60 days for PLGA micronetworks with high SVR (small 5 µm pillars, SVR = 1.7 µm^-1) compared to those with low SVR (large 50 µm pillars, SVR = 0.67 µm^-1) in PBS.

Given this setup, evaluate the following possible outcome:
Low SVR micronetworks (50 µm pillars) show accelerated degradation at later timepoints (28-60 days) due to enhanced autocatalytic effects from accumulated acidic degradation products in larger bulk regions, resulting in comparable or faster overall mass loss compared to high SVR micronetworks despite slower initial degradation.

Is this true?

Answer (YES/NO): NO